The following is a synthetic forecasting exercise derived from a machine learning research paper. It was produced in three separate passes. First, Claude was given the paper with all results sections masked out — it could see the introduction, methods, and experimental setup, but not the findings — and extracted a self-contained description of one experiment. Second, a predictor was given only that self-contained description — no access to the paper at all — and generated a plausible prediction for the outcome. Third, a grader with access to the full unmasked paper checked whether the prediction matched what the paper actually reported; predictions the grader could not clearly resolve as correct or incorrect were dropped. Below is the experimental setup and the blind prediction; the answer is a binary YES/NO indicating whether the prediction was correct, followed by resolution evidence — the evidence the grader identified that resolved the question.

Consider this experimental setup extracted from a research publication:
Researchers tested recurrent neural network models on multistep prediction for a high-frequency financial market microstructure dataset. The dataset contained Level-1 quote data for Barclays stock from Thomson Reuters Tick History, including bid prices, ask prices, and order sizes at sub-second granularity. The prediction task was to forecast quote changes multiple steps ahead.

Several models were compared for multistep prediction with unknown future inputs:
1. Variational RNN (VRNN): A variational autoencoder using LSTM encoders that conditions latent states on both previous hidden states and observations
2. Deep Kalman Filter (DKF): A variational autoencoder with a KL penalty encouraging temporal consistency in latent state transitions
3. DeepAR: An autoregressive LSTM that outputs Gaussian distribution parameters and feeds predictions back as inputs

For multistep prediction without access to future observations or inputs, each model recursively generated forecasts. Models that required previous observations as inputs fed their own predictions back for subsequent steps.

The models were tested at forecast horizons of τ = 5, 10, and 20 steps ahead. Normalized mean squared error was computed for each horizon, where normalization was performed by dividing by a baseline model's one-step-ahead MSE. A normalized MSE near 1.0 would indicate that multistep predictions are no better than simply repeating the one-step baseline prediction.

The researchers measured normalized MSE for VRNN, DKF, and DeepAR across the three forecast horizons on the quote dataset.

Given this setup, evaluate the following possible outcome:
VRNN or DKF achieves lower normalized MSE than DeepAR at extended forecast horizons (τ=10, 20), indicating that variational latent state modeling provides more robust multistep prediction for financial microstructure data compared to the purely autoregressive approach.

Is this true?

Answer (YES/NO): NO